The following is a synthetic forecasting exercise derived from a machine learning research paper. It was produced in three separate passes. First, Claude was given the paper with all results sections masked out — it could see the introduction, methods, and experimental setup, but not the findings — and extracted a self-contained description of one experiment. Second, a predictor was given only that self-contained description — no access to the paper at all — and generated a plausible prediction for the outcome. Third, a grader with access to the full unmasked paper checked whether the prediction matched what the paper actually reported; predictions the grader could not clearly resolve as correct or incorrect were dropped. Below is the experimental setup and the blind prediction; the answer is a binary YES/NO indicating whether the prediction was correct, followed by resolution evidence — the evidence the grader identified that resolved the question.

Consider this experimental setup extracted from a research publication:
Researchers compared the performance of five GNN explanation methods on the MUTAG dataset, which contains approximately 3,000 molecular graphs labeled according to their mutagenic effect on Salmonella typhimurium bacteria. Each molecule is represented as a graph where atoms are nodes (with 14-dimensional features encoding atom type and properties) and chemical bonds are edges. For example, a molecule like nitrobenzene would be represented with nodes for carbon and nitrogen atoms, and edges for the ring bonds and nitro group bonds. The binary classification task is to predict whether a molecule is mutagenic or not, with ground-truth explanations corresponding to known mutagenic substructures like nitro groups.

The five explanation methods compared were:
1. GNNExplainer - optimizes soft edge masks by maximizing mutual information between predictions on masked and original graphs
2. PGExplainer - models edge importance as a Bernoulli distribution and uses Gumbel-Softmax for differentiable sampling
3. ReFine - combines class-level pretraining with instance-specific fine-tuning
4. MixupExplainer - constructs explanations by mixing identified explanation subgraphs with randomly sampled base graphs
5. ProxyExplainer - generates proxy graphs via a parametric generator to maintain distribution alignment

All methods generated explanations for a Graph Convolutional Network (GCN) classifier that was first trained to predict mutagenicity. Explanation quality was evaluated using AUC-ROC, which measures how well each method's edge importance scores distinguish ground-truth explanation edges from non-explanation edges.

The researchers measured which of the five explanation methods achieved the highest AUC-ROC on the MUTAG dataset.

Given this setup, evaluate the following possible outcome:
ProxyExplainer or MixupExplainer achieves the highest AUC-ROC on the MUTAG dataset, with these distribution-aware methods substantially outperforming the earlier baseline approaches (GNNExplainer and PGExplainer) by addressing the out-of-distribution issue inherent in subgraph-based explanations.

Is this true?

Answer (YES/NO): NO